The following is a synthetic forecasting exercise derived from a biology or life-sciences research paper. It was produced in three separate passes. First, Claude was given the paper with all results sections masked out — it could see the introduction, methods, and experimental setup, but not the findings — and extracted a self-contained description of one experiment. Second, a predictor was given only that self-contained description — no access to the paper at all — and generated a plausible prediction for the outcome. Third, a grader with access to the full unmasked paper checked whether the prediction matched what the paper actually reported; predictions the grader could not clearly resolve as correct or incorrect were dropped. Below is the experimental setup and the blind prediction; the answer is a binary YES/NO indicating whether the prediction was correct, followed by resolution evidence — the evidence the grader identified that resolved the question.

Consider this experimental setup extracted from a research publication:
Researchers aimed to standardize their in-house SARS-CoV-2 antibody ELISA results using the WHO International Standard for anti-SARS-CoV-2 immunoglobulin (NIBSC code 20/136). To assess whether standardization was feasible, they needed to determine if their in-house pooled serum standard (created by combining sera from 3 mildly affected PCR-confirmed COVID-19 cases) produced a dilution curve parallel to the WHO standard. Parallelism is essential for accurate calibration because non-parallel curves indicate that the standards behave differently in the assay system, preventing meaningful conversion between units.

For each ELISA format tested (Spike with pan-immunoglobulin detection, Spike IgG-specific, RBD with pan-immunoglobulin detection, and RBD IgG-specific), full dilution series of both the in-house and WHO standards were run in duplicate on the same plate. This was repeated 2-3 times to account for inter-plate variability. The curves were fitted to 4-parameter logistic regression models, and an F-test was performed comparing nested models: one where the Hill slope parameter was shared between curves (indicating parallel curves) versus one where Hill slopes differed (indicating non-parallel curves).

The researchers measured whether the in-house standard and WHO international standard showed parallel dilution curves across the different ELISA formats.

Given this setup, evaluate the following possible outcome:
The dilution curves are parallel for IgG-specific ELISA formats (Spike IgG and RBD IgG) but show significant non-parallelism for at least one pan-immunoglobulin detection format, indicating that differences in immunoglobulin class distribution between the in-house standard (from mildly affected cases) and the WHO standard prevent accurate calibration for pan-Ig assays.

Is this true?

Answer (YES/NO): NO